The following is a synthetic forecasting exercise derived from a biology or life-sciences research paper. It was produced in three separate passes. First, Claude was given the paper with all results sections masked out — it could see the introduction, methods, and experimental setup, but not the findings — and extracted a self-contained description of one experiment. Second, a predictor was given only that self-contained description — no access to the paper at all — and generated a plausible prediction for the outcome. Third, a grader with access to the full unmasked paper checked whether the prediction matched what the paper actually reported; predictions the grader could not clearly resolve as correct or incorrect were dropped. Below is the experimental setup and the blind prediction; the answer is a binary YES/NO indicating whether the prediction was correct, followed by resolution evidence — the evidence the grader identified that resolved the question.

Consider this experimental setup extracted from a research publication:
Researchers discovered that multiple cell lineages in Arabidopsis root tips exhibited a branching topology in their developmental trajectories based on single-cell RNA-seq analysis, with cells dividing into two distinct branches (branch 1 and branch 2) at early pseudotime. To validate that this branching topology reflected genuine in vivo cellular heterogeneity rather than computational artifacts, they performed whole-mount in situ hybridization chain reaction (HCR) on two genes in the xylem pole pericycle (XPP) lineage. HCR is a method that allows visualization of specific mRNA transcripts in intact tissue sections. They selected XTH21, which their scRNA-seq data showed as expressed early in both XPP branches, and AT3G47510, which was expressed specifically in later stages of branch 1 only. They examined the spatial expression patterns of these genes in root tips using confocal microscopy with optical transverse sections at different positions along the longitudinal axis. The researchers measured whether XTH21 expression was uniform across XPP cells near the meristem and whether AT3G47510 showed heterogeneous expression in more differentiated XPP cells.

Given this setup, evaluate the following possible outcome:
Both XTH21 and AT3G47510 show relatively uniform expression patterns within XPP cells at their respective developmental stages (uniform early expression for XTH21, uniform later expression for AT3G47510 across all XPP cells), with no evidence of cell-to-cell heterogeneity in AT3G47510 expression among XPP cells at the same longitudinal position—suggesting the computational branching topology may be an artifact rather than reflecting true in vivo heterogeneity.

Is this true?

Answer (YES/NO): NO